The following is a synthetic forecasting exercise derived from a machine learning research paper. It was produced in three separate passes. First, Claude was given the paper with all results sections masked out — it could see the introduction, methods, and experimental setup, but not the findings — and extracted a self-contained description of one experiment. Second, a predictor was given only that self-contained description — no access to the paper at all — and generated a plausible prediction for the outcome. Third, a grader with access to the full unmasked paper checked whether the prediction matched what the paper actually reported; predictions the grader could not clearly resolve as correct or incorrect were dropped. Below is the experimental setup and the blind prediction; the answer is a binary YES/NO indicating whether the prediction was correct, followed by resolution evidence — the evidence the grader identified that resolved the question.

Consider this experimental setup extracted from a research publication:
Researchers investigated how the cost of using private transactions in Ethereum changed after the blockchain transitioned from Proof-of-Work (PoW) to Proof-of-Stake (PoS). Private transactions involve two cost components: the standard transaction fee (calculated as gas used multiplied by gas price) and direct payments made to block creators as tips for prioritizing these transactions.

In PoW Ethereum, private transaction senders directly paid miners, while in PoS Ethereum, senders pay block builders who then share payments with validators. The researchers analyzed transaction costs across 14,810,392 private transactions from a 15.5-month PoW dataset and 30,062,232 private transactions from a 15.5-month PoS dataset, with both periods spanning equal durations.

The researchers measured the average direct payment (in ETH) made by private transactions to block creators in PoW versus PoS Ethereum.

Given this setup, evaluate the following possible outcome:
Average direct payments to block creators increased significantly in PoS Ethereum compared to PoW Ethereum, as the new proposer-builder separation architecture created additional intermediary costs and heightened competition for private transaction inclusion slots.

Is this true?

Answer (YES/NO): NO